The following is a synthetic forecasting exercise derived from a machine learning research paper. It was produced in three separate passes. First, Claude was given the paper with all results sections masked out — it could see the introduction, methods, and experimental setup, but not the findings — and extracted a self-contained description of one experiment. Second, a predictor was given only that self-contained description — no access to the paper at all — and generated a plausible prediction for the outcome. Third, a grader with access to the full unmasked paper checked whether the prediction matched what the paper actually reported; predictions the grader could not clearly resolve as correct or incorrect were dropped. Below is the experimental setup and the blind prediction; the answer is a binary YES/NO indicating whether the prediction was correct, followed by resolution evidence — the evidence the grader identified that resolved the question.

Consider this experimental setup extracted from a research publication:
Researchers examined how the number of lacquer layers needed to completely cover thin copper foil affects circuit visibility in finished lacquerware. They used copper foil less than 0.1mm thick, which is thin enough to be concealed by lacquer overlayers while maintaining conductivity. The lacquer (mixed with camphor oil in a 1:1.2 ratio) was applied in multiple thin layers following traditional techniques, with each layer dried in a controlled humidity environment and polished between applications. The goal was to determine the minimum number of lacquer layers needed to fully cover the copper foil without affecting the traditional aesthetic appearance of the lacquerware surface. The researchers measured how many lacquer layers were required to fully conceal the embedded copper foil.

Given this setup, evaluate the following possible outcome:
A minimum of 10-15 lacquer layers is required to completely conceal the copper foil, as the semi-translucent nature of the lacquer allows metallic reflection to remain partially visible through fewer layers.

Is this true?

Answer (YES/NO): NO